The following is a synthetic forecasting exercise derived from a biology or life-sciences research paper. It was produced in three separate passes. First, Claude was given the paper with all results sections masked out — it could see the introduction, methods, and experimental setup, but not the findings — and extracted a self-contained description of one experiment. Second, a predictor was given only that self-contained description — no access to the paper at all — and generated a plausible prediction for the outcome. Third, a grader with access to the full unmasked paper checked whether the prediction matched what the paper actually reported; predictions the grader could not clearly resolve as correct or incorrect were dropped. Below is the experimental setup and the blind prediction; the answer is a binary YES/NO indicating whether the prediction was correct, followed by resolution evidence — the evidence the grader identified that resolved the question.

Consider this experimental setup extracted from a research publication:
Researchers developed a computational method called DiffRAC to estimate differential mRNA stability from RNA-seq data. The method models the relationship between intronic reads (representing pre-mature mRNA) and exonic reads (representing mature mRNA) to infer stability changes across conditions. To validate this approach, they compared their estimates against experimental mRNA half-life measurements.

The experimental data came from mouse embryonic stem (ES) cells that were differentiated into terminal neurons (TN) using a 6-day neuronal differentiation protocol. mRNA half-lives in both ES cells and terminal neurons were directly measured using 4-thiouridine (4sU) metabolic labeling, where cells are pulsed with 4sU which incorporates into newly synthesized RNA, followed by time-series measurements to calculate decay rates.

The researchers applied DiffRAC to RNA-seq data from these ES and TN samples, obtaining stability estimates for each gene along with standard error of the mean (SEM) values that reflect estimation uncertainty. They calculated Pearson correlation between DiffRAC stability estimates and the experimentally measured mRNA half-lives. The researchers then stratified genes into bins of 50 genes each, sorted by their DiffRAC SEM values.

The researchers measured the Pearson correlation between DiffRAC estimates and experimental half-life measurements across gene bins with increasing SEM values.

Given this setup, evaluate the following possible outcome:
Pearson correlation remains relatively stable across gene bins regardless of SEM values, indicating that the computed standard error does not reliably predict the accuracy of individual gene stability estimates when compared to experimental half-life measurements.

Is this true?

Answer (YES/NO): NO